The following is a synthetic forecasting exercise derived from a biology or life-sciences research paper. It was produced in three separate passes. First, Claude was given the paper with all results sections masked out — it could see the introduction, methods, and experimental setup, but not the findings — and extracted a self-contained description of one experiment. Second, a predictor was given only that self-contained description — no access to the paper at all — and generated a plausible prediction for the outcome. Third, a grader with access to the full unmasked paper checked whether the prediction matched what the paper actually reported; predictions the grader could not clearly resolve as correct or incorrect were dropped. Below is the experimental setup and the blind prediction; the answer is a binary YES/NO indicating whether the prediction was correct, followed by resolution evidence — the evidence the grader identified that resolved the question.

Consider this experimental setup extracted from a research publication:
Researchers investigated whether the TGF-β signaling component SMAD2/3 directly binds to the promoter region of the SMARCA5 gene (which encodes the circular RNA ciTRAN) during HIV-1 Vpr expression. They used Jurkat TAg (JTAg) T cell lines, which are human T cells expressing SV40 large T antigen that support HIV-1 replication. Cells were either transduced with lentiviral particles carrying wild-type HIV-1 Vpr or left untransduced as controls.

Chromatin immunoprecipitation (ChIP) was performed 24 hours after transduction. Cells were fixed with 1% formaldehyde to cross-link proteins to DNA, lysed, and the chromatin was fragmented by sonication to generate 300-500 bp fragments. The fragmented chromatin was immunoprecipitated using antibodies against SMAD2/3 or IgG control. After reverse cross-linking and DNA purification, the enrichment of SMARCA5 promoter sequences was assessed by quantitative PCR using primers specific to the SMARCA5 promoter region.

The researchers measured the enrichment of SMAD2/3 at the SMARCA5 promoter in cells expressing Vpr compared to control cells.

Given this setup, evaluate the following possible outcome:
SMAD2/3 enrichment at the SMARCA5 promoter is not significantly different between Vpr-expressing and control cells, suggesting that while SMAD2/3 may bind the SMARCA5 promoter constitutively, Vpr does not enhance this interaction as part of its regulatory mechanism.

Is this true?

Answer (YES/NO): NO